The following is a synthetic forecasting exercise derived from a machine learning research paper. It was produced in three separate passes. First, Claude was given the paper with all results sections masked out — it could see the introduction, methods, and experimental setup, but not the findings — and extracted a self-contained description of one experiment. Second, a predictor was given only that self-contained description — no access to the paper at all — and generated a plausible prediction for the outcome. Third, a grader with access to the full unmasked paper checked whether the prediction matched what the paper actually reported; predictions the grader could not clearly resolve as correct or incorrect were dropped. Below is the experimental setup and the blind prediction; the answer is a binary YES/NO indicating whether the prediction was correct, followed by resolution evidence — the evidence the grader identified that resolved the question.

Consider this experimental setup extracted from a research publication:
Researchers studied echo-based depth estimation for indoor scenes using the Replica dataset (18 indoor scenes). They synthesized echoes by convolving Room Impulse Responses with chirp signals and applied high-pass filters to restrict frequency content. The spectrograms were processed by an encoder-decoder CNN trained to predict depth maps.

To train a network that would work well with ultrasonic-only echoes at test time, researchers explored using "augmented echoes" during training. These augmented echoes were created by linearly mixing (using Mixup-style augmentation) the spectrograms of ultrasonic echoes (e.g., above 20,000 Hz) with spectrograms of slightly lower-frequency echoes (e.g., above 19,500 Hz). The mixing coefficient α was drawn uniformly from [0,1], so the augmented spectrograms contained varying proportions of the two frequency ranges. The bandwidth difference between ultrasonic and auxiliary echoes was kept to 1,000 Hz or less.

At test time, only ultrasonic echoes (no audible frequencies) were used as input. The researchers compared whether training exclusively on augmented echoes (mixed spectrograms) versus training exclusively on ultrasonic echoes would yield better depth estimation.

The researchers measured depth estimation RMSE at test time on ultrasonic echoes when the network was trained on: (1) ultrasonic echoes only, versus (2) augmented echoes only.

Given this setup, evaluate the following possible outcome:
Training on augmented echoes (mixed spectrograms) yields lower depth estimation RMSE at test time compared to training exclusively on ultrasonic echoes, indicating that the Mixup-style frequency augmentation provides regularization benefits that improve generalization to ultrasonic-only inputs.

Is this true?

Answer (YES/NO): YES